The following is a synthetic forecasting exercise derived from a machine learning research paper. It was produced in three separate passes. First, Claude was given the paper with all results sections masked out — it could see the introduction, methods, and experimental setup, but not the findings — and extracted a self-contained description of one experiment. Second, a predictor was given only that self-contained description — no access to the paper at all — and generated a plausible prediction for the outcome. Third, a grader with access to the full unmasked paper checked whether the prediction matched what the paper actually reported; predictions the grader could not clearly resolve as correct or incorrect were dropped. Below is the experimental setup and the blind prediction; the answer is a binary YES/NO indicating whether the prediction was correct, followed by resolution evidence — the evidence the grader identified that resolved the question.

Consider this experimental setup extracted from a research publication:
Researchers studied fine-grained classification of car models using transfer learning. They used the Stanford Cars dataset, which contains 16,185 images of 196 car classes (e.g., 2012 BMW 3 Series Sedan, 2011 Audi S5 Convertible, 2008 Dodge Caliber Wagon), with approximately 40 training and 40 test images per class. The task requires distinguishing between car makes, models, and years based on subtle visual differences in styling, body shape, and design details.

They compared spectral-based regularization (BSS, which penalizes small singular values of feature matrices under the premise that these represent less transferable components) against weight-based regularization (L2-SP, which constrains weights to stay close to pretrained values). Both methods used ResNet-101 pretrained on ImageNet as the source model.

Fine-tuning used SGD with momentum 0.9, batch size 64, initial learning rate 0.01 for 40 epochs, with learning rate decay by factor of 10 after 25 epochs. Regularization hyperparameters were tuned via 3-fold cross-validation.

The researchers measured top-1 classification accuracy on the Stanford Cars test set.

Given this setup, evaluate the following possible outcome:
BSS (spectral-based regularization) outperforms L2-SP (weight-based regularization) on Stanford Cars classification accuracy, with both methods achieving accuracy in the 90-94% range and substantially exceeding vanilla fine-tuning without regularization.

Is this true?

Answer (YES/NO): NO